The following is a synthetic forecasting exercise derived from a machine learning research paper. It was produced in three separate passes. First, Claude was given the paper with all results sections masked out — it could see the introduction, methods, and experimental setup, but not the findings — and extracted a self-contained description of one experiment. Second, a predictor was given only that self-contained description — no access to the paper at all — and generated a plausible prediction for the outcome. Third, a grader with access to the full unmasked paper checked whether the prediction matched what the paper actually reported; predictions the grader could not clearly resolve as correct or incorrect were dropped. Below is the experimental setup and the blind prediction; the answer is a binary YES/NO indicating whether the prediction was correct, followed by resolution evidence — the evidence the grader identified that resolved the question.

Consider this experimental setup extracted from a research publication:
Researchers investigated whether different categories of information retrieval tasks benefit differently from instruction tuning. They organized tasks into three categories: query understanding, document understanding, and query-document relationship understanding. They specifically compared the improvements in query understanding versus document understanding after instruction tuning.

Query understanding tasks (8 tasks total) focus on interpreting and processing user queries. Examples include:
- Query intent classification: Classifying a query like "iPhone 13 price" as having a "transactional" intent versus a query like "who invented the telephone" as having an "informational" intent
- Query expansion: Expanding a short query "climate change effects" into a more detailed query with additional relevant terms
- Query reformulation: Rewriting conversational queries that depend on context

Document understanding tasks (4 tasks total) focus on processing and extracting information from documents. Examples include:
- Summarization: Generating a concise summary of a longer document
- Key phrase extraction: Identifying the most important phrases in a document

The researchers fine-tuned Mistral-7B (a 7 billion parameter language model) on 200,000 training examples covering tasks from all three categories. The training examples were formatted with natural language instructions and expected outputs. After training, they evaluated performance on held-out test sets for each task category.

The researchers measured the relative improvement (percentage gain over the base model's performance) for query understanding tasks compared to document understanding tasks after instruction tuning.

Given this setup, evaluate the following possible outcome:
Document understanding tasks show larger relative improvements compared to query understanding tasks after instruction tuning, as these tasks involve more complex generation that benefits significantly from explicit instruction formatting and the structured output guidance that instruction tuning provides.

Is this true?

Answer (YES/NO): NO